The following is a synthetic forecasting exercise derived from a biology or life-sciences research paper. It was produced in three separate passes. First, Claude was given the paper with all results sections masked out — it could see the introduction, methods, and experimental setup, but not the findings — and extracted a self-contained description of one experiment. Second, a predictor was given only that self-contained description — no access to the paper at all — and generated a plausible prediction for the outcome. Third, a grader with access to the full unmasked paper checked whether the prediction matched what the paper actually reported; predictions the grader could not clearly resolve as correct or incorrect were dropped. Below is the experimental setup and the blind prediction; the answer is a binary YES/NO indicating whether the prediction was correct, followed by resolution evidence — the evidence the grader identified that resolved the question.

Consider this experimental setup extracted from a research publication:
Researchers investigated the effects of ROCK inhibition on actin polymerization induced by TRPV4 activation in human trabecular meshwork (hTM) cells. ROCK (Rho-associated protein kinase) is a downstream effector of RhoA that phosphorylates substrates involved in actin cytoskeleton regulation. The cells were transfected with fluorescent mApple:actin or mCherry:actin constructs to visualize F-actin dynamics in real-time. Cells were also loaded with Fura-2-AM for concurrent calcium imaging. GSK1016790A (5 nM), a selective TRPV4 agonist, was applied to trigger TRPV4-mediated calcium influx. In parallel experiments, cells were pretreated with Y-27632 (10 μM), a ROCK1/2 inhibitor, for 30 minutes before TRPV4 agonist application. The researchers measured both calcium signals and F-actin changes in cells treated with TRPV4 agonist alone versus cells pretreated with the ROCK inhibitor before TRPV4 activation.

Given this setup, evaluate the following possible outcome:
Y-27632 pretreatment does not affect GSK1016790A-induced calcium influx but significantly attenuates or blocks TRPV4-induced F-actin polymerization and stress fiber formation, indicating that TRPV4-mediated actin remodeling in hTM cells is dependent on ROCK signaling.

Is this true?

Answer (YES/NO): YES